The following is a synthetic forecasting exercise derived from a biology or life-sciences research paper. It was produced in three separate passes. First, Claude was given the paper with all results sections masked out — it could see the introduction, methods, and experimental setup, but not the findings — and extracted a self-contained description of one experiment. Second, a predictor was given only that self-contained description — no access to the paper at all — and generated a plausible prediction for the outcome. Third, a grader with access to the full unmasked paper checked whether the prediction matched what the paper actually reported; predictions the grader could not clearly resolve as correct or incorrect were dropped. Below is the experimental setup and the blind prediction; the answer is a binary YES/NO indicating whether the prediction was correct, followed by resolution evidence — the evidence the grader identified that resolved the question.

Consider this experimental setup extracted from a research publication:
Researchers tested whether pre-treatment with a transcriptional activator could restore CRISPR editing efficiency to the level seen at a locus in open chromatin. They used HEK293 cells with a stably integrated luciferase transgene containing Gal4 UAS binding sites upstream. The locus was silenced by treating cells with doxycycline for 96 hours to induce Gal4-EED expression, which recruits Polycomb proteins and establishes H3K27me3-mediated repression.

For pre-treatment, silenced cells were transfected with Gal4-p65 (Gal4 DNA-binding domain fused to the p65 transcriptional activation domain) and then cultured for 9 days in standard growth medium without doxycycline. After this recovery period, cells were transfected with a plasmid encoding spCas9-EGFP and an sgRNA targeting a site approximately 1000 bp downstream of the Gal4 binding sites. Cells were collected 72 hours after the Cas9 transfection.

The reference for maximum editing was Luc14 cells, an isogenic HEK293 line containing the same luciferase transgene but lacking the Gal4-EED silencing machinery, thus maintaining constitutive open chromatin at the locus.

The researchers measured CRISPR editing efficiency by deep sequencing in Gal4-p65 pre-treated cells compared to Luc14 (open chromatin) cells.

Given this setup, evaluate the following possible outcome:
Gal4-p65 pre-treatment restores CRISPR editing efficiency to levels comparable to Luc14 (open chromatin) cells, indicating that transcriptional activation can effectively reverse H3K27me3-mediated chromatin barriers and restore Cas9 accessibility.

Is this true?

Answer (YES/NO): YES